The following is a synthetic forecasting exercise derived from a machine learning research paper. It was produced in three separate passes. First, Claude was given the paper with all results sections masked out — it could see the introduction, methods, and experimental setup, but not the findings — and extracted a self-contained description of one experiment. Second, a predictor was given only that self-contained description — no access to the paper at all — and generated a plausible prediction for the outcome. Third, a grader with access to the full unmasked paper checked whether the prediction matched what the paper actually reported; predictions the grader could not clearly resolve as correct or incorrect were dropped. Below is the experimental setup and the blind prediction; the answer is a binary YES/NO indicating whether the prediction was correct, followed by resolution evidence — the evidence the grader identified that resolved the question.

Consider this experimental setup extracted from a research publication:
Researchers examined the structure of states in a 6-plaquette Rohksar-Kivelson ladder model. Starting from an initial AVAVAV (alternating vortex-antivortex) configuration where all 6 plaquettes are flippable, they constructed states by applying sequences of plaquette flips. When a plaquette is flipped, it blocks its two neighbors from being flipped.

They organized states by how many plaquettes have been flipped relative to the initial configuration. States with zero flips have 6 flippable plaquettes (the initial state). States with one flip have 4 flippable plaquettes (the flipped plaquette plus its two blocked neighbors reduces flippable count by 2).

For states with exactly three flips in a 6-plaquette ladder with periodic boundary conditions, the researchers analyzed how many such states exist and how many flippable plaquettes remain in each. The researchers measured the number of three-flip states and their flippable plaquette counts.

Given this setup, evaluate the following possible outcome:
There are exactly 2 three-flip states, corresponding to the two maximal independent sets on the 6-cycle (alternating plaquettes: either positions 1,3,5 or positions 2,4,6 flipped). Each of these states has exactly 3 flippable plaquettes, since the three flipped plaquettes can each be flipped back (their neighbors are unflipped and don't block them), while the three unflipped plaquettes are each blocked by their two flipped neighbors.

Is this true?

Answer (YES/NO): YES